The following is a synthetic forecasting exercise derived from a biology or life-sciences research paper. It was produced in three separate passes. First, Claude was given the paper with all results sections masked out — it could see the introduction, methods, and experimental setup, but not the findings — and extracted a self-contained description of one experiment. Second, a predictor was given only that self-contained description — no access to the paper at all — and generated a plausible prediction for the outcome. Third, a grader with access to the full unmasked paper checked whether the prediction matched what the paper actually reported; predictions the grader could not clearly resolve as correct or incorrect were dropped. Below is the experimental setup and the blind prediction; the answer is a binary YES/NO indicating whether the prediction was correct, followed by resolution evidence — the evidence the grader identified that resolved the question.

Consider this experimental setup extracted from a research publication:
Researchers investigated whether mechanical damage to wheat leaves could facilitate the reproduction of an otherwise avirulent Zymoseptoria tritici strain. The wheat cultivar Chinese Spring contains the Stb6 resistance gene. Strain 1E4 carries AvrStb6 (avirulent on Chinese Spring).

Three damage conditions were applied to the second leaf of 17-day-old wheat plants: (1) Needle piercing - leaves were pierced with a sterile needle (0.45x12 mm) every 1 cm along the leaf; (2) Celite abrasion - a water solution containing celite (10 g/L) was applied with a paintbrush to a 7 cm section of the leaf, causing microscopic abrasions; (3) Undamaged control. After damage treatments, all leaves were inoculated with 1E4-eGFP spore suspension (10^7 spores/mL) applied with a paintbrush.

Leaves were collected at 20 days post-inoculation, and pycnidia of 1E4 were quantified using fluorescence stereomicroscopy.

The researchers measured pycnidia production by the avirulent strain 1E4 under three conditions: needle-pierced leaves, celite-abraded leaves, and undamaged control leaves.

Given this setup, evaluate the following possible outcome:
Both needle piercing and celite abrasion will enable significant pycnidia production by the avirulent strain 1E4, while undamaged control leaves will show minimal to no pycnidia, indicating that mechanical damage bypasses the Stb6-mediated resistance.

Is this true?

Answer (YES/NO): NO